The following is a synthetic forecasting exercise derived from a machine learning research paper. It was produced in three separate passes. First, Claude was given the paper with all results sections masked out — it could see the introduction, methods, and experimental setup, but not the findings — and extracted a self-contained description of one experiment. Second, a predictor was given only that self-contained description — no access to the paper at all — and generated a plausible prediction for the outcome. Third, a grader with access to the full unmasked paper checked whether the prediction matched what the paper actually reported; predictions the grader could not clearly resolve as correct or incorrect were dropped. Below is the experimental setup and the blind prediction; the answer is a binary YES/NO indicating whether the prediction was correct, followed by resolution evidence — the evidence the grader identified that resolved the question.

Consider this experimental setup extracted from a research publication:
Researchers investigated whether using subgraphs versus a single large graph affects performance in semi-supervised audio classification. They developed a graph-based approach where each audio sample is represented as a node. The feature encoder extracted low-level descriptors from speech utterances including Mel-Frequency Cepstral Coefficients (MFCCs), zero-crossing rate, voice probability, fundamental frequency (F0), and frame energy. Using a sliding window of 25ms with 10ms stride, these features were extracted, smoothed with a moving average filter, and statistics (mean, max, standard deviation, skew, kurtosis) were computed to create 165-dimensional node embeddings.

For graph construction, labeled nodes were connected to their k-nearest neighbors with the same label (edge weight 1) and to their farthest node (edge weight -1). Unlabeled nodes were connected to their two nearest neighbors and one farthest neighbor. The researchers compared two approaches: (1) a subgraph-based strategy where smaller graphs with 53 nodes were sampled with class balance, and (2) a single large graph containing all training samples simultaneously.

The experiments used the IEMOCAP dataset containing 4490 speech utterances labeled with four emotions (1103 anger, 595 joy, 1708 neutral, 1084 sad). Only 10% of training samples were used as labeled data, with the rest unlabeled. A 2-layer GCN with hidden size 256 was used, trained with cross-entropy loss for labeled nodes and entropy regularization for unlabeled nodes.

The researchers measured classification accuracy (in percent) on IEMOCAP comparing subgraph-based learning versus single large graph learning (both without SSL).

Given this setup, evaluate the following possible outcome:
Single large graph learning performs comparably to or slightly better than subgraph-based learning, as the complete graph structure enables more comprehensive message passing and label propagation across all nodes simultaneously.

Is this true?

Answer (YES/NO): NO